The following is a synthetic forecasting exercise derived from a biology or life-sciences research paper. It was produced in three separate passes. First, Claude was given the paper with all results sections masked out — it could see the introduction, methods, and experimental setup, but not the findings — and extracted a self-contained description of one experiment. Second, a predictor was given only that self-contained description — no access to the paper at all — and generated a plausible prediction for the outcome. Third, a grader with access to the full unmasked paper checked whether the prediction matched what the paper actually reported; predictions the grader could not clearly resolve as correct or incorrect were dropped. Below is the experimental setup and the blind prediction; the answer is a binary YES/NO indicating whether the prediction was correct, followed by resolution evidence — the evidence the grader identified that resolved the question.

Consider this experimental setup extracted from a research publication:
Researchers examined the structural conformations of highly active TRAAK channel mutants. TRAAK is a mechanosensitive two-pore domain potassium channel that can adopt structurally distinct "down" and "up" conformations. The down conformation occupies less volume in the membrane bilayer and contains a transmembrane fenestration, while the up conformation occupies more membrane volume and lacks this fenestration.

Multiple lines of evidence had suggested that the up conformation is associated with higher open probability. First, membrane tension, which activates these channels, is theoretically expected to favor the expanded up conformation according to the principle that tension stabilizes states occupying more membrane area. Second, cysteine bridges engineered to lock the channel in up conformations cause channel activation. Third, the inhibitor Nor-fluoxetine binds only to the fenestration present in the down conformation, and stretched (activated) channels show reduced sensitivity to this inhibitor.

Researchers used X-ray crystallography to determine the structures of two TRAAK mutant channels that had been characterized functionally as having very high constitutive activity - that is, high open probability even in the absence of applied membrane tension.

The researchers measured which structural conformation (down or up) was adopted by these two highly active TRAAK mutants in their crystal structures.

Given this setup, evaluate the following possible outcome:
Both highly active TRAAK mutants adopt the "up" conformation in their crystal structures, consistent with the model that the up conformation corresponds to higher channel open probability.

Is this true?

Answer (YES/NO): NO